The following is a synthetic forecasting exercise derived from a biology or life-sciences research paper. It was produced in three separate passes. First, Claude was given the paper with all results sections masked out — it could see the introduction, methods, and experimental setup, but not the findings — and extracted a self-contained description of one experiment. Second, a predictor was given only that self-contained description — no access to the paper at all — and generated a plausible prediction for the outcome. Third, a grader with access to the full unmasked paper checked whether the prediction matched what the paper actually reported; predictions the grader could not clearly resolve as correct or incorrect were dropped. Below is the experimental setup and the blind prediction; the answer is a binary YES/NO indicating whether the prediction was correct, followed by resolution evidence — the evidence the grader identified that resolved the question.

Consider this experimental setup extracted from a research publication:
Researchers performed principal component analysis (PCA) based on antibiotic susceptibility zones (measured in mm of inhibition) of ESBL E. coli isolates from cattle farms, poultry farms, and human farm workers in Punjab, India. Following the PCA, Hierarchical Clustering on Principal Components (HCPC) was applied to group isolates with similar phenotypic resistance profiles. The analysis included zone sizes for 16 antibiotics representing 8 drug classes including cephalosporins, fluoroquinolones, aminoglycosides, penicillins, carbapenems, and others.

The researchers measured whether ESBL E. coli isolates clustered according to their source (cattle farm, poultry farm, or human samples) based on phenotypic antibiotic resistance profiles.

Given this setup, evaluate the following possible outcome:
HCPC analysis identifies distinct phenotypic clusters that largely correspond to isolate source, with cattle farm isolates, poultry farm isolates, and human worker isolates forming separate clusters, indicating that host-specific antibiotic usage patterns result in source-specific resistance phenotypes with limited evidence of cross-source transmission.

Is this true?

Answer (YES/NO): NO